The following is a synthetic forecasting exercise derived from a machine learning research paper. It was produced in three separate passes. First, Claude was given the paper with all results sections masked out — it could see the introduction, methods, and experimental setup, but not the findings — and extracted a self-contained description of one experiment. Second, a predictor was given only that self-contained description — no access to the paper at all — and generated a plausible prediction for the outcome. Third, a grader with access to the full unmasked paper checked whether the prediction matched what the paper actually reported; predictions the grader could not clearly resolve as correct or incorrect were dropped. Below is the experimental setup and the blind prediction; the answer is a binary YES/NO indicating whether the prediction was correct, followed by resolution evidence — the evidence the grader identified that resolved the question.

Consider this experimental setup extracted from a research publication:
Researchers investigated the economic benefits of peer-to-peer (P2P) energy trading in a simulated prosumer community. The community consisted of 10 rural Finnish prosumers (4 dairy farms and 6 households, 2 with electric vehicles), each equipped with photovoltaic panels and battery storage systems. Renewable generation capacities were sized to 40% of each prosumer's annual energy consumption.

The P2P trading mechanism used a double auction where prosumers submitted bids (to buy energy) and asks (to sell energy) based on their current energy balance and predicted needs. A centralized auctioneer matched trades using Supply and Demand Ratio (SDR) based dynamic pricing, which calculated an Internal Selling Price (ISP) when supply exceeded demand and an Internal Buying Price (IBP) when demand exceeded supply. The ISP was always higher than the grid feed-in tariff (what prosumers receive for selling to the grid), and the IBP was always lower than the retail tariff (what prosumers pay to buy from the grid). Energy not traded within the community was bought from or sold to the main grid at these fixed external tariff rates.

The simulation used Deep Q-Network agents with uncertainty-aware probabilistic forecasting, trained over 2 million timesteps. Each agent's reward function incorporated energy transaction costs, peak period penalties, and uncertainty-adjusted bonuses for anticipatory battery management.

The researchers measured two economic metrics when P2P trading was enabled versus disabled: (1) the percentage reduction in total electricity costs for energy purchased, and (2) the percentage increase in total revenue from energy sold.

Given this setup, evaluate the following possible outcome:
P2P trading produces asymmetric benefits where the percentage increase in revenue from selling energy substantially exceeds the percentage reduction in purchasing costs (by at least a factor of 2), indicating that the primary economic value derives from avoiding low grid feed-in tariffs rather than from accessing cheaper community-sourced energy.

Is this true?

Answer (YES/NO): YES